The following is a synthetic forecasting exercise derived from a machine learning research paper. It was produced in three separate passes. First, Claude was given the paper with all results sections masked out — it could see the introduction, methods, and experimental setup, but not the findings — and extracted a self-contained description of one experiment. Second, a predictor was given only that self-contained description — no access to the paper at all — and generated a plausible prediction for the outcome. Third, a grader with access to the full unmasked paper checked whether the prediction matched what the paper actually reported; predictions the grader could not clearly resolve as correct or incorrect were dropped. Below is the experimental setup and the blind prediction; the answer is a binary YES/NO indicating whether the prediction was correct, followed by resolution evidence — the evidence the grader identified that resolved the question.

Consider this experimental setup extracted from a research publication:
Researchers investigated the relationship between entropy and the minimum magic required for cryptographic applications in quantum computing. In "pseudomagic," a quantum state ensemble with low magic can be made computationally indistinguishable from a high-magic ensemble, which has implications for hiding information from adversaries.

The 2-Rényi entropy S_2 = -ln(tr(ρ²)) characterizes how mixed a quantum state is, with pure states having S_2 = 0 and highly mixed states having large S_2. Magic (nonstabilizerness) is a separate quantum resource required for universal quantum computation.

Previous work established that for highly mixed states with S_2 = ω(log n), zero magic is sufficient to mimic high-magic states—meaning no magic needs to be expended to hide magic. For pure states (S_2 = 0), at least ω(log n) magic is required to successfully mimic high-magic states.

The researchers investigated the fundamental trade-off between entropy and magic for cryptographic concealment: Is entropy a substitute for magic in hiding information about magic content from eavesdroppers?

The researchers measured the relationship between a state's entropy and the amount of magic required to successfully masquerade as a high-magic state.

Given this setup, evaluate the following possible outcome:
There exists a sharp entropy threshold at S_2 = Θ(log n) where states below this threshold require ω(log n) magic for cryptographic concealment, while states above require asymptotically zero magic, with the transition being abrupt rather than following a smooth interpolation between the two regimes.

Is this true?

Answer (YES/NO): YES